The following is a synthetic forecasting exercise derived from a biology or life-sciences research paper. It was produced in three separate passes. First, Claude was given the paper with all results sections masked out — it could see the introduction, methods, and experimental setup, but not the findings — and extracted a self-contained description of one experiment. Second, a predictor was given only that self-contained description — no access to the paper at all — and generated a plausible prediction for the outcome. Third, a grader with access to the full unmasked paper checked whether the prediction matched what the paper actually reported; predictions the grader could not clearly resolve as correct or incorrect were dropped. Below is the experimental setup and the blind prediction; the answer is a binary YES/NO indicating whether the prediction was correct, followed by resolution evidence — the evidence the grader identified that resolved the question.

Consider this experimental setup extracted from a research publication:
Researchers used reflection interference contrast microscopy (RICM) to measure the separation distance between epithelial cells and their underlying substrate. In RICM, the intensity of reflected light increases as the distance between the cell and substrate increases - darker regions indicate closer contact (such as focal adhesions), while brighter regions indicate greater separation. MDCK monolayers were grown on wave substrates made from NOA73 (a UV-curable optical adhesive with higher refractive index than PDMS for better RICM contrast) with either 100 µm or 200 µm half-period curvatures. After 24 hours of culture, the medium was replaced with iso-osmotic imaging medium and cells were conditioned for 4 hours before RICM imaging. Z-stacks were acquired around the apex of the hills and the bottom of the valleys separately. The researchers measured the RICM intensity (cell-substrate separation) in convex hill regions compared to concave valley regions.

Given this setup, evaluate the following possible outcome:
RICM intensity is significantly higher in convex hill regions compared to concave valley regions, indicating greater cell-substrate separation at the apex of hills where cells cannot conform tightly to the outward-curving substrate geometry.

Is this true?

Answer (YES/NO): NO